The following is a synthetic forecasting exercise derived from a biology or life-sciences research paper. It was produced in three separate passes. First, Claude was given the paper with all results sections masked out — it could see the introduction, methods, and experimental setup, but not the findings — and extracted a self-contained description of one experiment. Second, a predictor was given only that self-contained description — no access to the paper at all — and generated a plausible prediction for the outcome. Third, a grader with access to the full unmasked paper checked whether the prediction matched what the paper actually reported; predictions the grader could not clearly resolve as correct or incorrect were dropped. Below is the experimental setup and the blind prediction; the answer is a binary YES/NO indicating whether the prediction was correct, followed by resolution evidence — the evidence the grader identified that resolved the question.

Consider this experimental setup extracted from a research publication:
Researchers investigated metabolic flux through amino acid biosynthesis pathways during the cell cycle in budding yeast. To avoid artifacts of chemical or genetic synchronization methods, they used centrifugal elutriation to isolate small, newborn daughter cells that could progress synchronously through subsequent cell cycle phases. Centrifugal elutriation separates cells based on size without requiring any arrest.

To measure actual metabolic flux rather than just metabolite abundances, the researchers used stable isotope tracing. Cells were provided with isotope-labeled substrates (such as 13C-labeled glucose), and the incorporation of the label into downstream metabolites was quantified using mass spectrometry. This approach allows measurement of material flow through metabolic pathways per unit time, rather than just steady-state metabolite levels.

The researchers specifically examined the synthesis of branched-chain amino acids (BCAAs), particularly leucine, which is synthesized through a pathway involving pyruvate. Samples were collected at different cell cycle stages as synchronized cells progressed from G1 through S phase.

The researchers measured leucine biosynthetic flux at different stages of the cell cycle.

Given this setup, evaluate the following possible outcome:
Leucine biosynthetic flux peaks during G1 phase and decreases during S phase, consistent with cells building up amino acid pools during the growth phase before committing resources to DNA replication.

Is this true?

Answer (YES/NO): NO